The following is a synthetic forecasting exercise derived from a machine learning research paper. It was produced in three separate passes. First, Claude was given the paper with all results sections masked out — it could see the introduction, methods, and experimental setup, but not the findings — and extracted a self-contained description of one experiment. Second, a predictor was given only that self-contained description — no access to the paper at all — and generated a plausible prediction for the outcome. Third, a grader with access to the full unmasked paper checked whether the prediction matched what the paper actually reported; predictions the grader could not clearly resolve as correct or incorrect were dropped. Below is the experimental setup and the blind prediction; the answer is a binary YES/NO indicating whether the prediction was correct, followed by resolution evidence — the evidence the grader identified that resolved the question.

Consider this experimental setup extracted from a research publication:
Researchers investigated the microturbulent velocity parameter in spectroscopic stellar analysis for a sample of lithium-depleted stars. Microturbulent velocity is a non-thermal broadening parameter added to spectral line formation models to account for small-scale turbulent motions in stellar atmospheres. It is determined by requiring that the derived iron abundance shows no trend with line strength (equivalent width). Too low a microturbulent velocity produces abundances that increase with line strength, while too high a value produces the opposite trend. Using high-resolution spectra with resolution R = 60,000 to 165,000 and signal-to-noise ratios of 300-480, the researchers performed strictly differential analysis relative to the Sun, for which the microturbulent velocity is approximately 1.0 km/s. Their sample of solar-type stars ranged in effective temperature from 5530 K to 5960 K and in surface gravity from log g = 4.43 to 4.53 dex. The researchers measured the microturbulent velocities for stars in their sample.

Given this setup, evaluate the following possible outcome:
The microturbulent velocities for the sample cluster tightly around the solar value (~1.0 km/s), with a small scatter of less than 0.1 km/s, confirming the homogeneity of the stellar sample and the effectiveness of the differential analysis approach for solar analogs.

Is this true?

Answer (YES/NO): NO